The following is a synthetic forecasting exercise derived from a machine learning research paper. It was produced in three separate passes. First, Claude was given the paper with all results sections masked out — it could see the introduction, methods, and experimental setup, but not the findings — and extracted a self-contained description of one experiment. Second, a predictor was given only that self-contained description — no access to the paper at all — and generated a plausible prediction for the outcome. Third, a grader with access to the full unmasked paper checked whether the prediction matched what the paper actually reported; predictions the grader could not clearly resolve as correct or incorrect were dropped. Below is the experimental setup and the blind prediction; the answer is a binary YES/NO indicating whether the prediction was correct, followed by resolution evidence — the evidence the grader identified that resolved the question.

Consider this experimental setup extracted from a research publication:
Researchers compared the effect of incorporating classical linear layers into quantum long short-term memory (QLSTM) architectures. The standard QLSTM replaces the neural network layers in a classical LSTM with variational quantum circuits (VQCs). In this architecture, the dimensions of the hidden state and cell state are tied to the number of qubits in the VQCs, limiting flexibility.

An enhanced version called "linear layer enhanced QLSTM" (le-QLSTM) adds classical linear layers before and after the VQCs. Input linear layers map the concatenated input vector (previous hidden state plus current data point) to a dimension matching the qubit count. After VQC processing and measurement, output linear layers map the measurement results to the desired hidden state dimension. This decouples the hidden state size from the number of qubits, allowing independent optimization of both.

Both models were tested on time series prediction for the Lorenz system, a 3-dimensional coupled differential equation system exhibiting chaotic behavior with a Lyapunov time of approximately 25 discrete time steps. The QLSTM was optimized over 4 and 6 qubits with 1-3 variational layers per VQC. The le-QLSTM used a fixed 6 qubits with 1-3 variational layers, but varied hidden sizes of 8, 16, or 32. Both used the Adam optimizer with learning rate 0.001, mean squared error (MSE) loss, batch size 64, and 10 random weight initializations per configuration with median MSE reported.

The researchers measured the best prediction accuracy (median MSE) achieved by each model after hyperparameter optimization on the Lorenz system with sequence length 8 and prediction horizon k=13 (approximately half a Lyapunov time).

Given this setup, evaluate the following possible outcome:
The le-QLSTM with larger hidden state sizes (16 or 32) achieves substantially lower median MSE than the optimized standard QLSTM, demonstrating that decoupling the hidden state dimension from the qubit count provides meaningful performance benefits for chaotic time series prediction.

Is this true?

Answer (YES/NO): YES